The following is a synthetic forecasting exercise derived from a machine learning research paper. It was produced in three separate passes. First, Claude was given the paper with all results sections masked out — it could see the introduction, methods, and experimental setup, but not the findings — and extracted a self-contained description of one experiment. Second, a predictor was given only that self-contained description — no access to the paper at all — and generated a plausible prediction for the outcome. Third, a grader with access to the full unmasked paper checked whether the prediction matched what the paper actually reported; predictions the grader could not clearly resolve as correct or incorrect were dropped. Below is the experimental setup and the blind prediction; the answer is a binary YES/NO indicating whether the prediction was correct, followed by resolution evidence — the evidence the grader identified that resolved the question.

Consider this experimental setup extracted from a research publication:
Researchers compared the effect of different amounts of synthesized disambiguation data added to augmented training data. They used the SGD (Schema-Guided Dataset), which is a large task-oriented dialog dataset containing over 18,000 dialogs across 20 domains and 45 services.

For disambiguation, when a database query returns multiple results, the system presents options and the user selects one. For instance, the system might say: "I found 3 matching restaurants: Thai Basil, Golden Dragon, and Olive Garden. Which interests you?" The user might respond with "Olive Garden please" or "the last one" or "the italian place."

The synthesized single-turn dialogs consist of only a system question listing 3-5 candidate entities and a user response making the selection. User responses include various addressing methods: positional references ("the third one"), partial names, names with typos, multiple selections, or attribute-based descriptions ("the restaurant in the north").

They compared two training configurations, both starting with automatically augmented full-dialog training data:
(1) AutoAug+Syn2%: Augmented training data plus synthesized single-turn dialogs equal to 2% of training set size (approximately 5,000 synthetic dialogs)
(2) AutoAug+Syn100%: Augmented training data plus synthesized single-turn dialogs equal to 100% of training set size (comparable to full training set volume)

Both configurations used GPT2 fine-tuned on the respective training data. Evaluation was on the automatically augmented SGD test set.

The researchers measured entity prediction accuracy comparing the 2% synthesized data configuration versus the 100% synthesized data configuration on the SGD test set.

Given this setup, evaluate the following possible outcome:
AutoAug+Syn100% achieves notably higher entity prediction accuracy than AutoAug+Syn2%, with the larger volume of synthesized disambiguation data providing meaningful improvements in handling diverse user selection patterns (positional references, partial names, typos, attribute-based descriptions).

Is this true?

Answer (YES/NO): YES